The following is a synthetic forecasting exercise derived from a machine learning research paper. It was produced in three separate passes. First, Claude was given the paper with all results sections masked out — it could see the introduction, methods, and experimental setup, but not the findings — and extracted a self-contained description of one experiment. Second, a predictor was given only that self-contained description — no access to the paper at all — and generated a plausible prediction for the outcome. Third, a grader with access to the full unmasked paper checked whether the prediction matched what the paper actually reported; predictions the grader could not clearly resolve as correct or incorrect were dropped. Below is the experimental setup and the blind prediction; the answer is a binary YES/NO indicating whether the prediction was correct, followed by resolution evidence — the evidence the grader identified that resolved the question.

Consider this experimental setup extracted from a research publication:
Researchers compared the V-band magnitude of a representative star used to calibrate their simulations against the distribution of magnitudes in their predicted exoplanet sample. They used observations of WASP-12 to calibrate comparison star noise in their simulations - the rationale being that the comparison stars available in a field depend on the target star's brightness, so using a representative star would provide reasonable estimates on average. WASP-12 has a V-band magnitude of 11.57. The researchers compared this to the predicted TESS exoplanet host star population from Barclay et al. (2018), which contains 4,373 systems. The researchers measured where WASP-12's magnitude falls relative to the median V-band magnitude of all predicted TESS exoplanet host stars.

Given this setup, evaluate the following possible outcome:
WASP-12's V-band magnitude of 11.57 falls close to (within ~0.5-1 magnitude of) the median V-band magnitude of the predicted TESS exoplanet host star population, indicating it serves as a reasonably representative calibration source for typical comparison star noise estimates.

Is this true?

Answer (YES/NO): YES